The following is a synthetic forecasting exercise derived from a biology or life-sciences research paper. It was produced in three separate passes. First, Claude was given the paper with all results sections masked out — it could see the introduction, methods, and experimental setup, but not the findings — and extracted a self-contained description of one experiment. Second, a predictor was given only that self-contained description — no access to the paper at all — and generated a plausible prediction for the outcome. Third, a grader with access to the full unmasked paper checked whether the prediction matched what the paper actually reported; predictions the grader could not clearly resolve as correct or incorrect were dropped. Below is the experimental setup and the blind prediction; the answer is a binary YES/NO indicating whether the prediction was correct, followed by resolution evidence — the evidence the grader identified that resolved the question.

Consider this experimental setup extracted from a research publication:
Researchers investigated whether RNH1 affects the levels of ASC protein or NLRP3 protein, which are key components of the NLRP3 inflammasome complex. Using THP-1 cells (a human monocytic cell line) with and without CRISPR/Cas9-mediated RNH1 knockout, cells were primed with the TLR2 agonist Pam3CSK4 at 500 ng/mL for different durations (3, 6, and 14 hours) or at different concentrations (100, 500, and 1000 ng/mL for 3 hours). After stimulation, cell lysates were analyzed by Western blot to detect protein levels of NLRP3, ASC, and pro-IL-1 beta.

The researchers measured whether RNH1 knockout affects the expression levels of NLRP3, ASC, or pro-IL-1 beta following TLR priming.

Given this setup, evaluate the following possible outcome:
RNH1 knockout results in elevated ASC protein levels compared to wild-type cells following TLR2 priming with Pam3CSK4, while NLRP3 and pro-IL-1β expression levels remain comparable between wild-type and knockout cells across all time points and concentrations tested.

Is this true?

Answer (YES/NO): NO